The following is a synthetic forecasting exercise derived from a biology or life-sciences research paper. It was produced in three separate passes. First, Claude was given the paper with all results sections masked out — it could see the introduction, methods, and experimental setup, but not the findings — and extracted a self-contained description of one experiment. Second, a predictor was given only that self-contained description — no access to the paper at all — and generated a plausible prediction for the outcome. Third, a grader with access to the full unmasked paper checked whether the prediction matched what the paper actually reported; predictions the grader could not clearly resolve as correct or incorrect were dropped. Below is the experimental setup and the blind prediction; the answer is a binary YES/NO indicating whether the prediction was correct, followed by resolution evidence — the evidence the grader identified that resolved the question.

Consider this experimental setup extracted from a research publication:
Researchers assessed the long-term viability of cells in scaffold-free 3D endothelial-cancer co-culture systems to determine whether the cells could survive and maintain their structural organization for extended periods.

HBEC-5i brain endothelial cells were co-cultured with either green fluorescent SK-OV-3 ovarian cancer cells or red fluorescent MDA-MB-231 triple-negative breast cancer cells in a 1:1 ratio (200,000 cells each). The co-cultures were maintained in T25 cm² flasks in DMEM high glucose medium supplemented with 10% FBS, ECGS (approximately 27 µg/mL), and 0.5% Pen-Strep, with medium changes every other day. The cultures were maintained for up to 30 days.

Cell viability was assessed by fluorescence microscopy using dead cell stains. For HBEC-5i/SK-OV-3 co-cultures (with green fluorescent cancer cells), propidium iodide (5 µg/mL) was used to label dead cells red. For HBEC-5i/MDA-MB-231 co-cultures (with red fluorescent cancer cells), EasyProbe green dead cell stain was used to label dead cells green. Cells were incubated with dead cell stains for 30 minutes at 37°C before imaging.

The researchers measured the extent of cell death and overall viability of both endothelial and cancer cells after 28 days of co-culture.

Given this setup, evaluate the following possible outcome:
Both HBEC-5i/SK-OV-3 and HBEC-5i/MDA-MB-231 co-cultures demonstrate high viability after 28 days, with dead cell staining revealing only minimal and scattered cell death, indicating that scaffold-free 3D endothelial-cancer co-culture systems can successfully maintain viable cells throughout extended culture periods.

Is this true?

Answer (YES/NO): YES